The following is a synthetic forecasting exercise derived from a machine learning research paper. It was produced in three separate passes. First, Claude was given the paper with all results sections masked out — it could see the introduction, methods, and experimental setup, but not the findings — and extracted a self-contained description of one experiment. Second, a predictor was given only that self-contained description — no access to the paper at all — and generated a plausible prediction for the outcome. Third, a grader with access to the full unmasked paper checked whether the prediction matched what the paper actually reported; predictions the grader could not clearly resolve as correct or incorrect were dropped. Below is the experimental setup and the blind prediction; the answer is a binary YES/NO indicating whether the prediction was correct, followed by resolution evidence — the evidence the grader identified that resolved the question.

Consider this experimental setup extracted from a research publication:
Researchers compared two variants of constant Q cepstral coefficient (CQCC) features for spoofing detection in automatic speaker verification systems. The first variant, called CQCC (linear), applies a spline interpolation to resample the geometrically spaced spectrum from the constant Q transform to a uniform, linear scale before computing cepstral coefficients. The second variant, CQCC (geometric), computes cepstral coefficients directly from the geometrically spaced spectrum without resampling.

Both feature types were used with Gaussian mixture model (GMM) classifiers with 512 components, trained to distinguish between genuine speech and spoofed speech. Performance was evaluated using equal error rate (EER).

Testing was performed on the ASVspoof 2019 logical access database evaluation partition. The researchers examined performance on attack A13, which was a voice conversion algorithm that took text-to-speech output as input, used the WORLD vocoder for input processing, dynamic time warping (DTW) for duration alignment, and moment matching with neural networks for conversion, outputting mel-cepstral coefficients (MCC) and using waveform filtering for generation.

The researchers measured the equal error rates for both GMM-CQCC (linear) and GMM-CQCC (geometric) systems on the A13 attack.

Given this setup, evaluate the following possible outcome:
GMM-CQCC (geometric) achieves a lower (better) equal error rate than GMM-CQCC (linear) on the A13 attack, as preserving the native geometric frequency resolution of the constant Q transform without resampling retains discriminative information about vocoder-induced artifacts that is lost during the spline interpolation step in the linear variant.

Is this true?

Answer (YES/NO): YES